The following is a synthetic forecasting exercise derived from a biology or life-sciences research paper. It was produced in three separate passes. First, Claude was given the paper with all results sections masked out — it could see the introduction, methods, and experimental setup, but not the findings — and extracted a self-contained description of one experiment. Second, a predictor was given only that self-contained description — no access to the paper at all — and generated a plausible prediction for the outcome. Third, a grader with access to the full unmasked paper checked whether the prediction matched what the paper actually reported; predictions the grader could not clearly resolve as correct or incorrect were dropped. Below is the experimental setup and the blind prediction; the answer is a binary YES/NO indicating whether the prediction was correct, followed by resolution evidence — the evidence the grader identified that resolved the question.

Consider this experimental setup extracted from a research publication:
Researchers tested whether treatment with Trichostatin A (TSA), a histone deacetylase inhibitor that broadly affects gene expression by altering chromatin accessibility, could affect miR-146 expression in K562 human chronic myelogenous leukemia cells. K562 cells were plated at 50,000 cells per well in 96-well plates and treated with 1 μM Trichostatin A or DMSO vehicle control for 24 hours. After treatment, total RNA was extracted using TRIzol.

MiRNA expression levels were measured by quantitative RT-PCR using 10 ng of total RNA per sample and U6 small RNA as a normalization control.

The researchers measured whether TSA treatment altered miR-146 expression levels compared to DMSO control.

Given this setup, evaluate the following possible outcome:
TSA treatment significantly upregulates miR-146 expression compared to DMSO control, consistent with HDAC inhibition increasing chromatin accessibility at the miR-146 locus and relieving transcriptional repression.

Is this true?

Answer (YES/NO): NO